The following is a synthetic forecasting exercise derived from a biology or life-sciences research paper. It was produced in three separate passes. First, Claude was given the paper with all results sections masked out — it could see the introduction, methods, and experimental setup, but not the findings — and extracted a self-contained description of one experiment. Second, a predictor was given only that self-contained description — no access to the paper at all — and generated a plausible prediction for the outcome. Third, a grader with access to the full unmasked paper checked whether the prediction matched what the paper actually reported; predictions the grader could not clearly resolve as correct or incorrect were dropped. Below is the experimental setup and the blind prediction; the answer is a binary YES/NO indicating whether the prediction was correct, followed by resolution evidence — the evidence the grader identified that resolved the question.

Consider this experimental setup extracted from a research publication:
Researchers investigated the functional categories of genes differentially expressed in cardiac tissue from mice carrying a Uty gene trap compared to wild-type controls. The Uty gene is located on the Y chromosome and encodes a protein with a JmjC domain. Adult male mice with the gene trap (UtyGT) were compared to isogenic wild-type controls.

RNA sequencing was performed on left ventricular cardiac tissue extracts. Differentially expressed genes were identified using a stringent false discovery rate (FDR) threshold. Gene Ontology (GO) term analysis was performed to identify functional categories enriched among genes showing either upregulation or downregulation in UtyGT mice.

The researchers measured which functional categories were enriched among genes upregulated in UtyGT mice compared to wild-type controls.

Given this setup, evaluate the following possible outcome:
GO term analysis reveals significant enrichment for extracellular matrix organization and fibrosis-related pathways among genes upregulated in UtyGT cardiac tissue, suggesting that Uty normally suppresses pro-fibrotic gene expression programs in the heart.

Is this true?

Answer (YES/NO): NO